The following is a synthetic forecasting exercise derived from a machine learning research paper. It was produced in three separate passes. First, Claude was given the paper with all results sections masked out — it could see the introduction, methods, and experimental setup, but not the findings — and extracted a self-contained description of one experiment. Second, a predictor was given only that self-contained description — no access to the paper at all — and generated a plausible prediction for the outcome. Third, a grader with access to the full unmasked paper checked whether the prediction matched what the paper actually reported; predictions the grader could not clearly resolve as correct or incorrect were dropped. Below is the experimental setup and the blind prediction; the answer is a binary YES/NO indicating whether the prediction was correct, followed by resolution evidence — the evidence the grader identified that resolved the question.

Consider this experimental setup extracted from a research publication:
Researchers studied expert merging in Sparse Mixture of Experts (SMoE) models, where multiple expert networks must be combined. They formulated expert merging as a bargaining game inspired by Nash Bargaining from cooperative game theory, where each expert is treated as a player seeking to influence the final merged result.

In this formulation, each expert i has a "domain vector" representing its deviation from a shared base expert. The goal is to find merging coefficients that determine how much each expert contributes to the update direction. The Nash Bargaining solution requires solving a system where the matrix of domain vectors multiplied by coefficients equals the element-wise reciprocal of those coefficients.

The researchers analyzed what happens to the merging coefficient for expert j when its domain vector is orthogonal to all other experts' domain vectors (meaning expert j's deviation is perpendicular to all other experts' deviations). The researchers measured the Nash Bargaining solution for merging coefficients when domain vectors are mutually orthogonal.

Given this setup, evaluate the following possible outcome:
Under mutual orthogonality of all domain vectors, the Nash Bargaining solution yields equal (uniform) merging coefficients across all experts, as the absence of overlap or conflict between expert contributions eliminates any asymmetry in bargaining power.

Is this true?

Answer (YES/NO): NO